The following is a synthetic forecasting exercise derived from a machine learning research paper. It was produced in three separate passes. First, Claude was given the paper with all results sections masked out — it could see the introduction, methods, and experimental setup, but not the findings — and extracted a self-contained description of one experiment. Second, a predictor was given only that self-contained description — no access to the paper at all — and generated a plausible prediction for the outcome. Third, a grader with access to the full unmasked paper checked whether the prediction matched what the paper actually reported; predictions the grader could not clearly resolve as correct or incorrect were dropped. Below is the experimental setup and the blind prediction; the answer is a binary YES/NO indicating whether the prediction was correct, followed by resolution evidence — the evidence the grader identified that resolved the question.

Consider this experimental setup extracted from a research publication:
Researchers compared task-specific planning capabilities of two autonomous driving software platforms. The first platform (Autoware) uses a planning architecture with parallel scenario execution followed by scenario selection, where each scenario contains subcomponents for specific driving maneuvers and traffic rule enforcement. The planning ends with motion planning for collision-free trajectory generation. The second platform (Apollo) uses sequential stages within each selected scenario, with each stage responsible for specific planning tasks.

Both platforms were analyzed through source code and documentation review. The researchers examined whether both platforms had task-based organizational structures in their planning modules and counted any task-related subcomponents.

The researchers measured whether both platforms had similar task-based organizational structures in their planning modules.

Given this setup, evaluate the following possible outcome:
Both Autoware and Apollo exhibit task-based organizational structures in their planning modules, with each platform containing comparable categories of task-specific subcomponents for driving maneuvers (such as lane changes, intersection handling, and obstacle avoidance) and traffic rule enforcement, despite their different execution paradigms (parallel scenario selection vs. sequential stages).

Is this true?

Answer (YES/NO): NO